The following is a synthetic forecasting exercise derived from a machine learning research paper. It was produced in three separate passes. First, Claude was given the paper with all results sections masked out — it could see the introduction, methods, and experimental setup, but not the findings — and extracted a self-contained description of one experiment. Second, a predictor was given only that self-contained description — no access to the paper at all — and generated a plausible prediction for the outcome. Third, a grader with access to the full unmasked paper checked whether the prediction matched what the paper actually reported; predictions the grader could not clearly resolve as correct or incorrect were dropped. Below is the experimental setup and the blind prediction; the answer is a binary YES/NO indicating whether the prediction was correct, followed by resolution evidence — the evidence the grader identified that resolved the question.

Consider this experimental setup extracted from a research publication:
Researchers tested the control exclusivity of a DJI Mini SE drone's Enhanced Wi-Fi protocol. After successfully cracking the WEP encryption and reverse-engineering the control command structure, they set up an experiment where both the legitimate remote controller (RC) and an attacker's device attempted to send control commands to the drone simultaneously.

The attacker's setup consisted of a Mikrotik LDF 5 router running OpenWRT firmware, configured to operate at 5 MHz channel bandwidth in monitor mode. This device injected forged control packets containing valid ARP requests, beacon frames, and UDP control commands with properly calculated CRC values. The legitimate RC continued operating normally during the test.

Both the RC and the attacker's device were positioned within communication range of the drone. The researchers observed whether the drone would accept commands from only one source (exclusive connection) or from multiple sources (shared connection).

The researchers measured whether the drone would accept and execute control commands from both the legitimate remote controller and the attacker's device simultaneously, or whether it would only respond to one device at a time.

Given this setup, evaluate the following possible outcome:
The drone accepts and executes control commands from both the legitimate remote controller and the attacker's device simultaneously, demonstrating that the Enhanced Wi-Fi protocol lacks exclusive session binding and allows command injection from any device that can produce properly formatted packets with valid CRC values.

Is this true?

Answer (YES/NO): YES